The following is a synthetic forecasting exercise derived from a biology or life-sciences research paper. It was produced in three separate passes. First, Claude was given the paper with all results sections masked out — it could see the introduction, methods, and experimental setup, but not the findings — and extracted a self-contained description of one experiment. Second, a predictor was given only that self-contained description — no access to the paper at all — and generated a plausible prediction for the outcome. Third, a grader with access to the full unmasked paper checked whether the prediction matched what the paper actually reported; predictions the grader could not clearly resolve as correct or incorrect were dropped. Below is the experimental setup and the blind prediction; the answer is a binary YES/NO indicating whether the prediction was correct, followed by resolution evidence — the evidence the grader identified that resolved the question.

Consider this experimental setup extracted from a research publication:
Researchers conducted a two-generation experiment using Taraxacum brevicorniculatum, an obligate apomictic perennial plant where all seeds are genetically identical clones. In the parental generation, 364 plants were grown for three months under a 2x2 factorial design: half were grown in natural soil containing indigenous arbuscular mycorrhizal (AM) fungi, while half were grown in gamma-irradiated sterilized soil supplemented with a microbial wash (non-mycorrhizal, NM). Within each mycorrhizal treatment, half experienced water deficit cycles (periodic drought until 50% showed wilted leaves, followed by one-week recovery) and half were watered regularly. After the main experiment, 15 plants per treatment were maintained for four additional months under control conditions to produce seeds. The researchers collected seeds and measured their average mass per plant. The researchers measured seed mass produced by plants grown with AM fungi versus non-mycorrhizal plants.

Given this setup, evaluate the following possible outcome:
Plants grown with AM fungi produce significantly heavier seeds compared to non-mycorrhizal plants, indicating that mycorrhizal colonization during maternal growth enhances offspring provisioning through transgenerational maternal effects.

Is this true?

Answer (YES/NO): NO